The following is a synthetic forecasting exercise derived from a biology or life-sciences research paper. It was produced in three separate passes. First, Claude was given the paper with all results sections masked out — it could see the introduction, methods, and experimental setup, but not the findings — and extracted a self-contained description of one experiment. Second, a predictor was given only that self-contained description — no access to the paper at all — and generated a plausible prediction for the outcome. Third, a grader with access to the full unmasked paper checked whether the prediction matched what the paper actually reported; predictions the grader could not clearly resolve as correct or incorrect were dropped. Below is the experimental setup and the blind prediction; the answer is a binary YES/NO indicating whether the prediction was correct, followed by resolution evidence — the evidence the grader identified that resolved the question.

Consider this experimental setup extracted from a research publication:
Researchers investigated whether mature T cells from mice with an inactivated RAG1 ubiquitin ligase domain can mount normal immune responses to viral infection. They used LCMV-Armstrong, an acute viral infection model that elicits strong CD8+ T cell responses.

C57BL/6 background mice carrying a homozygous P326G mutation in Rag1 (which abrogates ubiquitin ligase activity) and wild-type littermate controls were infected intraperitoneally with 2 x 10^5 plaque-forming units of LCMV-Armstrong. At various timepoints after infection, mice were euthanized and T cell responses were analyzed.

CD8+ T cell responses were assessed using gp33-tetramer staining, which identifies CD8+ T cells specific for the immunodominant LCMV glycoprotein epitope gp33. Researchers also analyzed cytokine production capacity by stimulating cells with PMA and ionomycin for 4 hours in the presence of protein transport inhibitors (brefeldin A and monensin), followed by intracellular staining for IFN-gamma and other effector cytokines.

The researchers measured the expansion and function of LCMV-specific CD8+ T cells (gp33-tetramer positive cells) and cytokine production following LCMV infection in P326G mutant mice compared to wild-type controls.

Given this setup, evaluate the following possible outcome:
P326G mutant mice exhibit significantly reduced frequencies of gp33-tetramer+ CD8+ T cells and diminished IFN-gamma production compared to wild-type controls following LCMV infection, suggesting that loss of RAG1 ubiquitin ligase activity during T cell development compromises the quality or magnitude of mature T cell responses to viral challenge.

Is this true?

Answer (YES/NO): NO